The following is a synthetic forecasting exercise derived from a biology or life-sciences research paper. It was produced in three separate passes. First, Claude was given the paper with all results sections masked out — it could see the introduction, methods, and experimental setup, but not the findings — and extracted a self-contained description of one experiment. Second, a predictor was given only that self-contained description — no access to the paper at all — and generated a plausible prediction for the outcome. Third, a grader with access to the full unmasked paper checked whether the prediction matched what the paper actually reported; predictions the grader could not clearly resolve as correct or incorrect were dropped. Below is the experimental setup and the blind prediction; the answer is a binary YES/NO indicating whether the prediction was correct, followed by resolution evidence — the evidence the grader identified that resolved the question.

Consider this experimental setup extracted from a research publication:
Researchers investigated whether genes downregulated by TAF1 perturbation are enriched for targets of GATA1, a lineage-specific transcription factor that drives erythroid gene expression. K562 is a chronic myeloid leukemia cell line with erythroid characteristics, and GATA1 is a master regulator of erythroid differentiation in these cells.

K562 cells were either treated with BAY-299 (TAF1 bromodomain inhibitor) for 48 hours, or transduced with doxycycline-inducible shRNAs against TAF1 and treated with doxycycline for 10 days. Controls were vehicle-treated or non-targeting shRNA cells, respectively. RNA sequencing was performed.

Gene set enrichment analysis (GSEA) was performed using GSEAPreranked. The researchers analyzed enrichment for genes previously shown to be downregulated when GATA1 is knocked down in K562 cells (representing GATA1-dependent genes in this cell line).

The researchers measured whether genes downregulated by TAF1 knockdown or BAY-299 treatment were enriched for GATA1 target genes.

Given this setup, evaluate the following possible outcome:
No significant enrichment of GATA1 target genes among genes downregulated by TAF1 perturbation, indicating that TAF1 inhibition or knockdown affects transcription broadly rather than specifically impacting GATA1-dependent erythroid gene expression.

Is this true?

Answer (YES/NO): NO